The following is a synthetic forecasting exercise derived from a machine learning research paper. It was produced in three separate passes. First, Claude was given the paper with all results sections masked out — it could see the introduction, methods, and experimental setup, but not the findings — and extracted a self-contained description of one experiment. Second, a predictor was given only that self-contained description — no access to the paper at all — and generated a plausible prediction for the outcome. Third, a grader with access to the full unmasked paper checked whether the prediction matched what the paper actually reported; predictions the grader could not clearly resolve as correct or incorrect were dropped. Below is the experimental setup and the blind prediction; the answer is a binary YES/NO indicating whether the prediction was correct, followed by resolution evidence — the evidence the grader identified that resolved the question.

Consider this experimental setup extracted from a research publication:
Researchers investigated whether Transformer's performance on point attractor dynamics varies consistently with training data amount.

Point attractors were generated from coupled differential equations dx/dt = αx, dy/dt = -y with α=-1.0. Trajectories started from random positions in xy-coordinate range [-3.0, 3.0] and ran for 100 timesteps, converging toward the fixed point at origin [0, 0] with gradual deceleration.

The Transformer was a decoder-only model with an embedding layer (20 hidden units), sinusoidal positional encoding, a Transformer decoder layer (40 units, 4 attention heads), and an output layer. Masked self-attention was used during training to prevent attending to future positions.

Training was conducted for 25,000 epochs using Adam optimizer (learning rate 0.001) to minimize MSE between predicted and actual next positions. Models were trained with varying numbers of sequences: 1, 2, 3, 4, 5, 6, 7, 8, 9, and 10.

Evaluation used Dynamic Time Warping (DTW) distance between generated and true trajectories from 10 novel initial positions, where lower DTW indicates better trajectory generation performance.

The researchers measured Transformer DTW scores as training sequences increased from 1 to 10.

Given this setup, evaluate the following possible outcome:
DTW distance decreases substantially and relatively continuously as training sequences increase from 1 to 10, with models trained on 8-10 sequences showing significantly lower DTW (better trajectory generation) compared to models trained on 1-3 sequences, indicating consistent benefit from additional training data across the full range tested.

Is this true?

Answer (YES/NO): NO